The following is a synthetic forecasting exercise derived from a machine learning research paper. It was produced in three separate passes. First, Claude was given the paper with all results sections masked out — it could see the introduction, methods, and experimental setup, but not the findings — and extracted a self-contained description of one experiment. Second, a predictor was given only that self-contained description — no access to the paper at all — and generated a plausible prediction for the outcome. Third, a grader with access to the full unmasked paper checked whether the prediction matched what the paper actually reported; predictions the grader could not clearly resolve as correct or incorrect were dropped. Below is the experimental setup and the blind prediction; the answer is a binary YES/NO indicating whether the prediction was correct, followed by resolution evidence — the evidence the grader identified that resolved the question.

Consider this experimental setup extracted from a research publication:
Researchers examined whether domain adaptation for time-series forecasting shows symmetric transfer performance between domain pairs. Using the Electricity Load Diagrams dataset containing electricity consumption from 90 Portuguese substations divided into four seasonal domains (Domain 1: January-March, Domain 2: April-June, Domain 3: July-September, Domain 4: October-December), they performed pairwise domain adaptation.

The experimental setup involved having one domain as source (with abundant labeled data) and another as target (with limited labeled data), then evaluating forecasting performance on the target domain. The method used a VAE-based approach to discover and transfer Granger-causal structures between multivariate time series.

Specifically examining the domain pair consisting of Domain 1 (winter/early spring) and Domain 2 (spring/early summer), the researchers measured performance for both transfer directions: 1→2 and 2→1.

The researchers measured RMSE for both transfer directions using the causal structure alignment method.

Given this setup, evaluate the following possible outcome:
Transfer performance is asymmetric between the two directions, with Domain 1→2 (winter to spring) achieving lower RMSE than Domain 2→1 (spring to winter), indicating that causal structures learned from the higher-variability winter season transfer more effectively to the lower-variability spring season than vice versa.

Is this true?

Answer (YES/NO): NO